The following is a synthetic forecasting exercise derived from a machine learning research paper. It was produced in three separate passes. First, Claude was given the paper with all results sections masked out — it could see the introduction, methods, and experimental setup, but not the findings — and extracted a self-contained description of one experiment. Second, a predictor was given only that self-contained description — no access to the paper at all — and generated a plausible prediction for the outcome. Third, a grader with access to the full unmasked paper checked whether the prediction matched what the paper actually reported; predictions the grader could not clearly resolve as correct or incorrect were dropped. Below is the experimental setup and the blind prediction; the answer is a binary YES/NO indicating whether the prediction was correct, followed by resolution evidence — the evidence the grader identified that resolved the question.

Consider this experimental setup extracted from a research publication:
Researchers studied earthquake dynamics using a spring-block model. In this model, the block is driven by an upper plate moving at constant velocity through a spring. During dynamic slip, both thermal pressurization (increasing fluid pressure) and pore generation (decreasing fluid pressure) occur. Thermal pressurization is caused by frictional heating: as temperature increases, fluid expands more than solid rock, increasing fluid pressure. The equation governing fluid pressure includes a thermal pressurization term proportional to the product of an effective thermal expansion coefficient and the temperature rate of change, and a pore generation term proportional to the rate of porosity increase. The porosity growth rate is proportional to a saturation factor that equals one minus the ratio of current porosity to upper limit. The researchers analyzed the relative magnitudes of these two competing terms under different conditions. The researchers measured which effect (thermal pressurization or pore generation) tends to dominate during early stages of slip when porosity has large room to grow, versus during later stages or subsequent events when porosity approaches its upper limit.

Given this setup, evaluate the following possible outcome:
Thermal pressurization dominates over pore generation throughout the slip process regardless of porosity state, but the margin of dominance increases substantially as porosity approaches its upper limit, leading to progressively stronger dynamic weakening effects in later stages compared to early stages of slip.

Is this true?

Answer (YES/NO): NO